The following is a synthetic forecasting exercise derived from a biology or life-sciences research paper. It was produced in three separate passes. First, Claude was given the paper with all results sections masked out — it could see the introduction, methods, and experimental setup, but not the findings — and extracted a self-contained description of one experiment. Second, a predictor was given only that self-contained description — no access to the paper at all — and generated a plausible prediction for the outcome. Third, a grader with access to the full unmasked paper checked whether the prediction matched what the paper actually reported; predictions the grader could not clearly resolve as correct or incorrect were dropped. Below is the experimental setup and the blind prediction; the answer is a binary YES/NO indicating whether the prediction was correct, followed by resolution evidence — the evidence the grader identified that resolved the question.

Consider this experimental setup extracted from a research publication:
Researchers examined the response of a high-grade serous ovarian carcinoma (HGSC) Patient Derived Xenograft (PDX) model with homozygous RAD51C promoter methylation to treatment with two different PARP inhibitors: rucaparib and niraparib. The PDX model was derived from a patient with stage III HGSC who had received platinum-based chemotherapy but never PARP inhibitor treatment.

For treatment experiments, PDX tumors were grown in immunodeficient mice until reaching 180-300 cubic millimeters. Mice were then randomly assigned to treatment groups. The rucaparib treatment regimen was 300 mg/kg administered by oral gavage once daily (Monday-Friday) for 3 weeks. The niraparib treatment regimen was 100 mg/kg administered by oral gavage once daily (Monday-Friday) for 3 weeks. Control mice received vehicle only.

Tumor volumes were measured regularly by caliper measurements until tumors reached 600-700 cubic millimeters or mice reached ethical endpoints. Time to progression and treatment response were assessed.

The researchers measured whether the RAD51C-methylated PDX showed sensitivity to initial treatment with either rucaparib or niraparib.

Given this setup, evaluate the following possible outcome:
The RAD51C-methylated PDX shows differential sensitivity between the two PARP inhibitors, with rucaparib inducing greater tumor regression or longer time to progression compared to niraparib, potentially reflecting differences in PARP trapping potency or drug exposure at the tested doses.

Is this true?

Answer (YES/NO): NO